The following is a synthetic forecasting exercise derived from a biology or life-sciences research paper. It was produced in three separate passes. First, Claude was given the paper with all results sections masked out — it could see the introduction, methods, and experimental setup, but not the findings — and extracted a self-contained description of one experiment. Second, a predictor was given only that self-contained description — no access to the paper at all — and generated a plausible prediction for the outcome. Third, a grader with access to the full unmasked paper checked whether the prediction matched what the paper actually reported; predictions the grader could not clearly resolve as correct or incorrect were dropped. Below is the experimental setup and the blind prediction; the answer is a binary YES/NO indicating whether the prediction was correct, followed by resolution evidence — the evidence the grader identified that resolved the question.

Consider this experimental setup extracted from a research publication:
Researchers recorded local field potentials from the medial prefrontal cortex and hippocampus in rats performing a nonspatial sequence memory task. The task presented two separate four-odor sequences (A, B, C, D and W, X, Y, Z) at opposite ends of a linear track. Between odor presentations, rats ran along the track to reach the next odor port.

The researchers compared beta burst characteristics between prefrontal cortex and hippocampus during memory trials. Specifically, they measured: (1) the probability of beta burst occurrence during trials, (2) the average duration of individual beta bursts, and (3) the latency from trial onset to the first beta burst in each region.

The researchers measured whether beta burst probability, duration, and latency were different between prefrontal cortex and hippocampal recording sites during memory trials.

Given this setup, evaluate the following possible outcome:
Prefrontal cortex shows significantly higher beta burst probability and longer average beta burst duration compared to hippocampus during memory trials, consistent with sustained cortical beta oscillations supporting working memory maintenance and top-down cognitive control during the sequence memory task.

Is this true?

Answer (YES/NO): NO